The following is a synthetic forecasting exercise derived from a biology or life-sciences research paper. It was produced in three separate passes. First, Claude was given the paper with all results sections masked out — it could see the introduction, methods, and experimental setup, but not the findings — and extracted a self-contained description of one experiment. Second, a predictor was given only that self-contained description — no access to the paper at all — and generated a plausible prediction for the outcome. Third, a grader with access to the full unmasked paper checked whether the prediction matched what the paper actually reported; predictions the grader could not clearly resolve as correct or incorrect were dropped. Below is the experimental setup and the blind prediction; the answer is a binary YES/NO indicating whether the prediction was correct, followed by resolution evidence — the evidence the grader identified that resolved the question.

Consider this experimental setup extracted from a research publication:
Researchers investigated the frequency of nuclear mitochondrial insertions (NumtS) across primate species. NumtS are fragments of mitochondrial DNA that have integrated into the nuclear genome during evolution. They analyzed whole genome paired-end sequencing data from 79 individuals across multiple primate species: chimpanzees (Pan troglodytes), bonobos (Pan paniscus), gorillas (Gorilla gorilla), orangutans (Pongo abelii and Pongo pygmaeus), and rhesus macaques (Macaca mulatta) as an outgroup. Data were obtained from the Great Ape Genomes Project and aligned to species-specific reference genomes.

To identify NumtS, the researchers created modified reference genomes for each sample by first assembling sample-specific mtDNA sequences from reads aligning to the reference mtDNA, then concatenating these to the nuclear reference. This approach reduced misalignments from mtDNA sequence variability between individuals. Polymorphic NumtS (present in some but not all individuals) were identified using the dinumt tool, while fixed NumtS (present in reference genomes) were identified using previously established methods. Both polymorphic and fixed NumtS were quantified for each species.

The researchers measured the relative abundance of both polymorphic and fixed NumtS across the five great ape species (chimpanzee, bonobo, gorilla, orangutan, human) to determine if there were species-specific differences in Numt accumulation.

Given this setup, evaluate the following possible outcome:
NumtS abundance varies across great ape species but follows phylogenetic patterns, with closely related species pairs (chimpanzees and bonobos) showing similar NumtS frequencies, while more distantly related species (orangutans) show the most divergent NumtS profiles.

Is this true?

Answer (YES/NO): NO